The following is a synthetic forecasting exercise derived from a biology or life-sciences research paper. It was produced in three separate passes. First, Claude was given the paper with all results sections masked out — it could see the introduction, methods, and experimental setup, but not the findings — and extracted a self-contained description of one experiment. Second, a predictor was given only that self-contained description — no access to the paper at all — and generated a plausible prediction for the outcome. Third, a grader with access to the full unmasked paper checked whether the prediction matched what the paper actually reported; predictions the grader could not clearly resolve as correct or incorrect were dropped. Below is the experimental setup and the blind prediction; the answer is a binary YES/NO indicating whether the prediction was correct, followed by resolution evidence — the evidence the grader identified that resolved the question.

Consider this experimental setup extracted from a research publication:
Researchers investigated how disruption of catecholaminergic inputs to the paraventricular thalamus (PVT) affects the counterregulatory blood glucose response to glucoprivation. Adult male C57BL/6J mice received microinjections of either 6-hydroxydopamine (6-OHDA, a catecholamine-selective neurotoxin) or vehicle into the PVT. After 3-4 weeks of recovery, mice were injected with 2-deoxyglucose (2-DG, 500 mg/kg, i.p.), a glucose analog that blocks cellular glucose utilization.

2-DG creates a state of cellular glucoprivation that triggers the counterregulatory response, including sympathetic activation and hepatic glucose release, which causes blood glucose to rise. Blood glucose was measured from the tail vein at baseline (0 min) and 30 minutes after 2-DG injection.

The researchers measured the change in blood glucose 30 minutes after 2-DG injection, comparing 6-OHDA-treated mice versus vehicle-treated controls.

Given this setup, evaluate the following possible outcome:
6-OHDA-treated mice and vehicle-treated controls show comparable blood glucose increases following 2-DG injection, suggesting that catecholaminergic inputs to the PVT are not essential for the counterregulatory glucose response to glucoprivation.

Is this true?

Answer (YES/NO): YES